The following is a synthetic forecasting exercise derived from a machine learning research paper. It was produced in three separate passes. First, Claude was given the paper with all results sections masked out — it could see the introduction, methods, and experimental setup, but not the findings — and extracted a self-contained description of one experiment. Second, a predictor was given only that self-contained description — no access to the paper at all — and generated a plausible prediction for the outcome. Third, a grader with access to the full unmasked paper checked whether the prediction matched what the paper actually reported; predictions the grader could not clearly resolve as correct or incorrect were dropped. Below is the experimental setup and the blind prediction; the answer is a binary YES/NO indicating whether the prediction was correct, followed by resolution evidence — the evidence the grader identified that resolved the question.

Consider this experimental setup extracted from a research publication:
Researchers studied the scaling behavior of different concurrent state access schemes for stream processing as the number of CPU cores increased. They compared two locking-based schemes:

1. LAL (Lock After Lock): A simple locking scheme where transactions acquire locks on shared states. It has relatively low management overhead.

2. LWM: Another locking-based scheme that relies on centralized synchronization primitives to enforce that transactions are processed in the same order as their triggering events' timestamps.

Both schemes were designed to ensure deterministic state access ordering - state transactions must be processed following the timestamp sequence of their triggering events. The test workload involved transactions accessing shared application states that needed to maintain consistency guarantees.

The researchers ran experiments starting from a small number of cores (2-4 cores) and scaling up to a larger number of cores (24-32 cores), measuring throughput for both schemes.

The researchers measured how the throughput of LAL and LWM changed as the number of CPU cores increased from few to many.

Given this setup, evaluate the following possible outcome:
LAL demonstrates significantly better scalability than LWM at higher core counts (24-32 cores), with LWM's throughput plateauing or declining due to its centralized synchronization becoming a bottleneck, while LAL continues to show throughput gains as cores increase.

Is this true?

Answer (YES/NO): NO